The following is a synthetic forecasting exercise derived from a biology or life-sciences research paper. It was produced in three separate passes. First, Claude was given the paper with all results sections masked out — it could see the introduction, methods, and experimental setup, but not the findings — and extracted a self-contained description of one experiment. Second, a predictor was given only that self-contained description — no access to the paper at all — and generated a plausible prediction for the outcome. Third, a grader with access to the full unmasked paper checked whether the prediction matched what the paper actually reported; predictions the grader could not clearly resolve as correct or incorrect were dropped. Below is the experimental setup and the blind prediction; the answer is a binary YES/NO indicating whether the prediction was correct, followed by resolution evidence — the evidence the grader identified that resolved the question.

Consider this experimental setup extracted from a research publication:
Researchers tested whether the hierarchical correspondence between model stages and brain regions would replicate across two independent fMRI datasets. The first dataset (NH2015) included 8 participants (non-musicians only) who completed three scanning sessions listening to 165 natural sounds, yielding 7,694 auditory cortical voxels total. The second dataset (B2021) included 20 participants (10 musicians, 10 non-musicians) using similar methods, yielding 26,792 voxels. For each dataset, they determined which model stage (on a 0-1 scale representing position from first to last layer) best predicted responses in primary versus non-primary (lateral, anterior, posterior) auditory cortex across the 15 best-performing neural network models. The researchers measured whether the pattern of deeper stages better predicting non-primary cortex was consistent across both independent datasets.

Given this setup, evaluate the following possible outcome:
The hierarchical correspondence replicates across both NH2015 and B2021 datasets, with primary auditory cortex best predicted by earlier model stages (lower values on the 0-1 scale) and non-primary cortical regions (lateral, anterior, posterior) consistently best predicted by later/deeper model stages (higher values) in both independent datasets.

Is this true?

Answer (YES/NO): YES